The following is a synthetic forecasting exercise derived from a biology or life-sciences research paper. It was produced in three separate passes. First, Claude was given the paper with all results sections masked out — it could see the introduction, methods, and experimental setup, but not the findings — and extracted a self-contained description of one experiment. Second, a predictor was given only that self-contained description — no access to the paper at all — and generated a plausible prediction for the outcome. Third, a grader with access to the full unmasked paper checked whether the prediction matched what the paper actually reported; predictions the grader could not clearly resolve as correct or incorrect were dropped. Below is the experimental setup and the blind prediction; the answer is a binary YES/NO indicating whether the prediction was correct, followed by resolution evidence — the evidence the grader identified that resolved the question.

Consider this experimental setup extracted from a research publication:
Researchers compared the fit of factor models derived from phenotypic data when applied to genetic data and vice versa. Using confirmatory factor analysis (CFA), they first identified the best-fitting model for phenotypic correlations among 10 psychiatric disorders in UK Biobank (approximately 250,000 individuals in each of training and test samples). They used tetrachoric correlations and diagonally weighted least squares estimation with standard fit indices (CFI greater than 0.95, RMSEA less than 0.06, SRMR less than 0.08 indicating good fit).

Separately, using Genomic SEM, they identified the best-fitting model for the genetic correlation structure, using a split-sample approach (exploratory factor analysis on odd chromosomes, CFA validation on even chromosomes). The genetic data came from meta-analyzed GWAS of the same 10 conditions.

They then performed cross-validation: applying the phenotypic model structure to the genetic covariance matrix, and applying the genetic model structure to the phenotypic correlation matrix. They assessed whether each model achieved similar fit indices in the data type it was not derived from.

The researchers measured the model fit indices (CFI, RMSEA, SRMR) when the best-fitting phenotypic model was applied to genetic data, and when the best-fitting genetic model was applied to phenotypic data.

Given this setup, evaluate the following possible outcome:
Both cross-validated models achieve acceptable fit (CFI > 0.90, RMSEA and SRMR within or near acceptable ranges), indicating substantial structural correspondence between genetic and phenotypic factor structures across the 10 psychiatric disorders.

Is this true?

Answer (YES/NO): YES